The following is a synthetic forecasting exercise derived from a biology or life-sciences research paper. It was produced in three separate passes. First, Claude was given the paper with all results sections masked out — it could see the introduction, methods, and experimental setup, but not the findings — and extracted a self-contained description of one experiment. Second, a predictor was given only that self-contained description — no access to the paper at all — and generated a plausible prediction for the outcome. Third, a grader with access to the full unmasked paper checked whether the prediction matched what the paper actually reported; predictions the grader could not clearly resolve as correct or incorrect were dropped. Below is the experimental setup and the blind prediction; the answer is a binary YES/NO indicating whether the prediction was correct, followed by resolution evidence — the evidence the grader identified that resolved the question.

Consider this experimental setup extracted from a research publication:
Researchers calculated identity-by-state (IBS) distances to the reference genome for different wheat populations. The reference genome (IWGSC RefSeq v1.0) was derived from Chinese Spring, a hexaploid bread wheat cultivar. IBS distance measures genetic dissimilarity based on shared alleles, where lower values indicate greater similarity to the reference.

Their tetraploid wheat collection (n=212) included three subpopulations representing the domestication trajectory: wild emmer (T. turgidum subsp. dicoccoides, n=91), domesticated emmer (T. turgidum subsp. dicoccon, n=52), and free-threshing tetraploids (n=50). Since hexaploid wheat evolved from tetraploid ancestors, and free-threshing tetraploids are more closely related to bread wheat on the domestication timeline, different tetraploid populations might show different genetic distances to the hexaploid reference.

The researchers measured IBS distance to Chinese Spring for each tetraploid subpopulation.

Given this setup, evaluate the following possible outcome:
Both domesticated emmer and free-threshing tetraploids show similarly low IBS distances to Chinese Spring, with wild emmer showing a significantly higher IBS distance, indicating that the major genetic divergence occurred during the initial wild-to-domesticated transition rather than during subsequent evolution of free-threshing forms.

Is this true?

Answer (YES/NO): NO